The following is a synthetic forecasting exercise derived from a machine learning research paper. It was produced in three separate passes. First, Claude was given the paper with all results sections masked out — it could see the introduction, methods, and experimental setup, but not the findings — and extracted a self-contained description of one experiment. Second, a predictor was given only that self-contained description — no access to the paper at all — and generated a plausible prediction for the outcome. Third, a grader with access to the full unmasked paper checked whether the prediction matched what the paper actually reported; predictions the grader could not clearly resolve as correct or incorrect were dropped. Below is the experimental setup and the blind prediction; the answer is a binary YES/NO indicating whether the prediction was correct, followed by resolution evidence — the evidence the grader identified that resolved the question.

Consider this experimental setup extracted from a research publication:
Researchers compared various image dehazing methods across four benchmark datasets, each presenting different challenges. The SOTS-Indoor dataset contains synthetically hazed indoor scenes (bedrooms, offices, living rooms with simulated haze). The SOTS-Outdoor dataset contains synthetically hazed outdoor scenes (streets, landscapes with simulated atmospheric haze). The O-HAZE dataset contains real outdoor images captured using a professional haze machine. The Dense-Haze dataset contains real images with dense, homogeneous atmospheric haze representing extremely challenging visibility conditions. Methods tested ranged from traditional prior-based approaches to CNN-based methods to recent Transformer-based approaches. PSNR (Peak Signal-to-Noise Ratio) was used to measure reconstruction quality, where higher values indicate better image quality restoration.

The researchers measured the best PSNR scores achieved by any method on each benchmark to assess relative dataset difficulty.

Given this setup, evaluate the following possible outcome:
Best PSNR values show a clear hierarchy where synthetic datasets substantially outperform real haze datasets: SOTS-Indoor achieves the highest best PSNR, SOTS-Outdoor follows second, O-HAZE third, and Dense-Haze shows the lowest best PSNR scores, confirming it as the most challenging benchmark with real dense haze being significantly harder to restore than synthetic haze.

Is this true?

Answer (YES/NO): YES